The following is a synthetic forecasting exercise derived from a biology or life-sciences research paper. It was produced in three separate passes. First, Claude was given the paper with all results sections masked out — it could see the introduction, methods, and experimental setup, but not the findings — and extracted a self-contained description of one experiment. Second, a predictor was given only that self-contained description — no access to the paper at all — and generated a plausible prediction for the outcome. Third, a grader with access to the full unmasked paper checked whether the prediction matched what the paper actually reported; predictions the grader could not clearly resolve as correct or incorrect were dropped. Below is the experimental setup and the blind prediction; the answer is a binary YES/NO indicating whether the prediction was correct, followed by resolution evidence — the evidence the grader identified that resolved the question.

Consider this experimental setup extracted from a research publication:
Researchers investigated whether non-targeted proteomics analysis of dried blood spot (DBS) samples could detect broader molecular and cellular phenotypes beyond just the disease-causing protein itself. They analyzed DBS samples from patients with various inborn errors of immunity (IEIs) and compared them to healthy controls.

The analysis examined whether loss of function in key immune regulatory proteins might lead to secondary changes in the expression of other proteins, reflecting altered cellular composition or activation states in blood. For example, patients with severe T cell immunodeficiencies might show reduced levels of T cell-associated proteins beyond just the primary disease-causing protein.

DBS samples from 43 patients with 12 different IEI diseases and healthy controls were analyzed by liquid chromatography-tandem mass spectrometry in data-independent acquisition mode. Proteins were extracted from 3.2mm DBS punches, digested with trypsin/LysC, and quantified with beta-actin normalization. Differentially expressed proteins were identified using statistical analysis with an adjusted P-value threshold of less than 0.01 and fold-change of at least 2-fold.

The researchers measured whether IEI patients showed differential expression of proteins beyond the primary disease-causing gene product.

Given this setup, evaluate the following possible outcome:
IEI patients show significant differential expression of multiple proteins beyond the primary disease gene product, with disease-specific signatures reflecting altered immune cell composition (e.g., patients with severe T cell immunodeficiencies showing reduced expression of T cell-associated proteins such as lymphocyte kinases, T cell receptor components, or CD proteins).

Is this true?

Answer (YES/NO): YES